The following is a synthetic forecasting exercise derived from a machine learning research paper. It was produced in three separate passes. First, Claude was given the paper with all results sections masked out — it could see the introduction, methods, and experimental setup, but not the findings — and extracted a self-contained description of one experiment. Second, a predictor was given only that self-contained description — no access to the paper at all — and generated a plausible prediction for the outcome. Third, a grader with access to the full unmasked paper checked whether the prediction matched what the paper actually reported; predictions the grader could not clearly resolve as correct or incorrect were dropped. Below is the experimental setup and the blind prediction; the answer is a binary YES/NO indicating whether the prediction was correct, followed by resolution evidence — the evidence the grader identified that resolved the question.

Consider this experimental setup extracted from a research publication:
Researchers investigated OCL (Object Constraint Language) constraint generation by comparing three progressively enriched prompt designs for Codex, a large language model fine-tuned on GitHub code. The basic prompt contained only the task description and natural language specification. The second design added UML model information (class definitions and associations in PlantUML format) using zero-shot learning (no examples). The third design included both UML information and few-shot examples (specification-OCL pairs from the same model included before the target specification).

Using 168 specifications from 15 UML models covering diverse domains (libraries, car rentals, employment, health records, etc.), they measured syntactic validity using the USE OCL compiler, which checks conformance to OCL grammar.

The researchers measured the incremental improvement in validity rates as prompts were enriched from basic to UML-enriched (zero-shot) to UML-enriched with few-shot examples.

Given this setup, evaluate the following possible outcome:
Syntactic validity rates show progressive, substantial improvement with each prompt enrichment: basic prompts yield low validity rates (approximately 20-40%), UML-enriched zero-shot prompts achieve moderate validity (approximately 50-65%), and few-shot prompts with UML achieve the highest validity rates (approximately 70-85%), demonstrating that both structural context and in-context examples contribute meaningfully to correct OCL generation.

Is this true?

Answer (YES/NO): NO